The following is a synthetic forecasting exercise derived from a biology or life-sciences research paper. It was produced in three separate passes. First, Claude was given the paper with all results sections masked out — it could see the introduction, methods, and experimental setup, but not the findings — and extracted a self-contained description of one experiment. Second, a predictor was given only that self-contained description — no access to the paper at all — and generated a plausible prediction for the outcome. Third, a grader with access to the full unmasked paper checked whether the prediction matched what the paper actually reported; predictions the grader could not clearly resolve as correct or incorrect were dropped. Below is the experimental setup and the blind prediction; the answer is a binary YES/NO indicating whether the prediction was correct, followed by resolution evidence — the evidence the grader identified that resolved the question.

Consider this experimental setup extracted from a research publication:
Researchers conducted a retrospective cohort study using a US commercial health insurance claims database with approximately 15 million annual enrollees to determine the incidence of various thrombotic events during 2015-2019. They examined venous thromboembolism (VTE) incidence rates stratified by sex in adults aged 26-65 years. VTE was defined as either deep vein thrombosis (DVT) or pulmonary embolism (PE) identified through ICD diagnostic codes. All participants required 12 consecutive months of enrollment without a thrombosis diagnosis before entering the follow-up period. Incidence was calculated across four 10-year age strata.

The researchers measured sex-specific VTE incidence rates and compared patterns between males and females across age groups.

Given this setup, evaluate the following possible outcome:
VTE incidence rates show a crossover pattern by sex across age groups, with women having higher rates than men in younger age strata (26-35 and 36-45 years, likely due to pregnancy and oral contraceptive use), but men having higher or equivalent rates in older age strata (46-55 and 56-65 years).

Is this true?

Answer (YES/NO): NO